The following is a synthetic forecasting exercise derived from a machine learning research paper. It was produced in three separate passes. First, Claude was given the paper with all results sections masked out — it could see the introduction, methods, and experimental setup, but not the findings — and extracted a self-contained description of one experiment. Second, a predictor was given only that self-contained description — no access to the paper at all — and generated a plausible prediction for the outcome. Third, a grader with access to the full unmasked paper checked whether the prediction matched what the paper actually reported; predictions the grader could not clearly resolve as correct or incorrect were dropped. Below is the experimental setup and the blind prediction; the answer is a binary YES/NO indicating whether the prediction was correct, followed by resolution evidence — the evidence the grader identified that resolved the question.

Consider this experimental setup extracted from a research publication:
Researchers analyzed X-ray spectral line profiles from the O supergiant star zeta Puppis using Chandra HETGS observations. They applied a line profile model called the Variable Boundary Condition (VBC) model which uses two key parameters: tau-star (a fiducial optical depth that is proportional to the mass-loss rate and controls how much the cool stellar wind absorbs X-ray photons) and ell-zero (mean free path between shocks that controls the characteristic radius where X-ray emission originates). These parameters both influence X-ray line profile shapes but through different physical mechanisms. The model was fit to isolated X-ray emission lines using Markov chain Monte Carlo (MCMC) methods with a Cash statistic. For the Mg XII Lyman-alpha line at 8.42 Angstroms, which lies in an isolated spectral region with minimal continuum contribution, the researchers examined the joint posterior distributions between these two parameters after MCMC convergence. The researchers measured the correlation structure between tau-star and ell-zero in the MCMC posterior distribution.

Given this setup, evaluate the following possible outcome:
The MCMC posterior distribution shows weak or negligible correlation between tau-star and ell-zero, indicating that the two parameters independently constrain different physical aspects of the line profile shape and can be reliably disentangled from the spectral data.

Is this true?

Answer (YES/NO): NO